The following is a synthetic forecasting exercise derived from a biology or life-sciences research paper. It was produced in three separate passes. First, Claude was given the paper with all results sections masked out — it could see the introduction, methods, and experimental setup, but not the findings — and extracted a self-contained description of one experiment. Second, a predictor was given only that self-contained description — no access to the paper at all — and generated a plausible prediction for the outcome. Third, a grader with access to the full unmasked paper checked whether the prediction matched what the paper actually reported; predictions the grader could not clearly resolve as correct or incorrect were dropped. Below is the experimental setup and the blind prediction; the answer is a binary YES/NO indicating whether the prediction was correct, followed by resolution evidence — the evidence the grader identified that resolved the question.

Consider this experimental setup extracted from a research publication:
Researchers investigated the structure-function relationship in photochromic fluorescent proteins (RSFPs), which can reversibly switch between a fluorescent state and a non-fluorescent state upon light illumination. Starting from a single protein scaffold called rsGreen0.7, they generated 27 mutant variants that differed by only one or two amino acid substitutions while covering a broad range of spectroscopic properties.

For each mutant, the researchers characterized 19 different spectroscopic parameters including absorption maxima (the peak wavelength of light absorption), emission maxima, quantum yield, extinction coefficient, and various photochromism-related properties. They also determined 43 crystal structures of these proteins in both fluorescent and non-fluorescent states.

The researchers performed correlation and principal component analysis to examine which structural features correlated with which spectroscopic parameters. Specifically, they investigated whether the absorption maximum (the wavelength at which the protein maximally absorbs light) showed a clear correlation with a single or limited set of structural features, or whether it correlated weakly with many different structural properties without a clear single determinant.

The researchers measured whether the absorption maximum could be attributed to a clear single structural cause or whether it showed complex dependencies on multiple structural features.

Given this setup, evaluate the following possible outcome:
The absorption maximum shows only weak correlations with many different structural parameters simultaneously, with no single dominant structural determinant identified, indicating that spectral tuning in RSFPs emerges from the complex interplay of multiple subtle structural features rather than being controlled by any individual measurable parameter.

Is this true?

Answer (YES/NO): YES